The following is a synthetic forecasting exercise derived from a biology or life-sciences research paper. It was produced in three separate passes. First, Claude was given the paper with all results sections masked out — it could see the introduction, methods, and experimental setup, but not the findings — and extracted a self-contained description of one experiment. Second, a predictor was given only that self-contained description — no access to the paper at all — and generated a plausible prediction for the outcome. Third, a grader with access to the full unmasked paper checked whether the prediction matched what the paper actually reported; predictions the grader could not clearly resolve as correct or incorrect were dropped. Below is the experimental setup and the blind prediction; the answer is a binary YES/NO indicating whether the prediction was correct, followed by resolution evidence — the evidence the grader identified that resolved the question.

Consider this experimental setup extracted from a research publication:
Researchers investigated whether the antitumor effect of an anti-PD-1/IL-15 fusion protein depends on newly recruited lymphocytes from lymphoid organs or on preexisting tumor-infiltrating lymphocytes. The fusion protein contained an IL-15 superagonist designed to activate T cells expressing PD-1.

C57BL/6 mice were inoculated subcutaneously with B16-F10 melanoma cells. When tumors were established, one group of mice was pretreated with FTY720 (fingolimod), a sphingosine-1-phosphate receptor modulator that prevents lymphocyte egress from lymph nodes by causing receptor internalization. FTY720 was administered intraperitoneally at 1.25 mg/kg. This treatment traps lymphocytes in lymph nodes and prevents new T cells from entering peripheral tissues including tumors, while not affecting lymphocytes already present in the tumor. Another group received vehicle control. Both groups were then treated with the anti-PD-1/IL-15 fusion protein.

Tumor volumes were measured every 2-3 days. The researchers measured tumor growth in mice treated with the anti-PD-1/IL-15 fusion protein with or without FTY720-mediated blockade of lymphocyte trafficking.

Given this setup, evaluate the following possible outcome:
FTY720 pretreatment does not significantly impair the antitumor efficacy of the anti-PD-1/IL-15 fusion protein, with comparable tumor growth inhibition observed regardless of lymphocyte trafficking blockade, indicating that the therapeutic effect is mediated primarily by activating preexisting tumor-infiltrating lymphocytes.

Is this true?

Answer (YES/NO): YES